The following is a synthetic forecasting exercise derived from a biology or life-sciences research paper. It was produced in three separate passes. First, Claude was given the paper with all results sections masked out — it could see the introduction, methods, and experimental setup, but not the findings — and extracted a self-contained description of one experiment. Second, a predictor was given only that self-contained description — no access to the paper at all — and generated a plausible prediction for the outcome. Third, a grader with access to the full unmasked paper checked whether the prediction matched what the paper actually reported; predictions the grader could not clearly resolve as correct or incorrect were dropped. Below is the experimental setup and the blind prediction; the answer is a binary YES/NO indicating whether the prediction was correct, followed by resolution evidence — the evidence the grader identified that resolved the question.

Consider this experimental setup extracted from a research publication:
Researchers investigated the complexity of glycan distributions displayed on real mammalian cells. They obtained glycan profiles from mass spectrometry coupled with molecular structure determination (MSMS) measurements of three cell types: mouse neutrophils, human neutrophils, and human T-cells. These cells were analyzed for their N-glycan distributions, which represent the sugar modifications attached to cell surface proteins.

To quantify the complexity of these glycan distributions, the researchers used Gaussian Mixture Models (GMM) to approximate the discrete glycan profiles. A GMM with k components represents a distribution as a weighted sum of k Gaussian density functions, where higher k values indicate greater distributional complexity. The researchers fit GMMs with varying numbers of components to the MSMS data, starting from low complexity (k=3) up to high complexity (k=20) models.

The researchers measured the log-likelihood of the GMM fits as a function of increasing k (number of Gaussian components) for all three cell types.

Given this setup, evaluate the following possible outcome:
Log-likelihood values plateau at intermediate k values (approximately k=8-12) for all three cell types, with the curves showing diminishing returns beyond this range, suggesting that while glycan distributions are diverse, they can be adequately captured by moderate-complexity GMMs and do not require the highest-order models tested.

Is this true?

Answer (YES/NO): NO